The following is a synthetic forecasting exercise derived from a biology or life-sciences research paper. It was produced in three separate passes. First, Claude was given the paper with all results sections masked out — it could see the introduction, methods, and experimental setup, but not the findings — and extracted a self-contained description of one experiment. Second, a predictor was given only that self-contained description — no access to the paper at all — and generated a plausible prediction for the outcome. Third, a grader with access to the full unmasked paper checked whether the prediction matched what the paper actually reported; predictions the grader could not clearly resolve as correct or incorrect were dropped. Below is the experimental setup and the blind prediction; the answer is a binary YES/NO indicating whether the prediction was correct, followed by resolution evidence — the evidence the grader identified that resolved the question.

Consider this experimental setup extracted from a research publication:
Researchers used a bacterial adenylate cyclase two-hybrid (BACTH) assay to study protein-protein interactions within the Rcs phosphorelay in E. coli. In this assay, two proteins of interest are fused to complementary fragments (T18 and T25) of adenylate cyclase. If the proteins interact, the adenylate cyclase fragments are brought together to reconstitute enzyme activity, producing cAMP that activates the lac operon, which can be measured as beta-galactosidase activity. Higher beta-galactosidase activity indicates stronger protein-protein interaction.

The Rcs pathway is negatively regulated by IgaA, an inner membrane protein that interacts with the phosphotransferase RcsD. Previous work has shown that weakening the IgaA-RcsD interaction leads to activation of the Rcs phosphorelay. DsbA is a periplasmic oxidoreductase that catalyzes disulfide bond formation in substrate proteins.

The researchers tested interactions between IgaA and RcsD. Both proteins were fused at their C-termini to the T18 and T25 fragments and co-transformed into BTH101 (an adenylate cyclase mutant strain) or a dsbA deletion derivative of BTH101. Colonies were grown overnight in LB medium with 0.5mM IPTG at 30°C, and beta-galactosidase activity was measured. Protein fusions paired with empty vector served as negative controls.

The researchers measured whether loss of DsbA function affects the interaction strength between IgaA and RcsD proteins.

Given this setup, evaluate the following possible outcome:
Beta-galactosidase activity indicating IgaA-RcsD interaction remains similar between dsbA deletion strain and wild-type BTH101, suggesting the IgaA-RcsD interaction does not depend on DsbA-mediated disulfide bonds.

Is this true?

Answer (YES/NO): NO